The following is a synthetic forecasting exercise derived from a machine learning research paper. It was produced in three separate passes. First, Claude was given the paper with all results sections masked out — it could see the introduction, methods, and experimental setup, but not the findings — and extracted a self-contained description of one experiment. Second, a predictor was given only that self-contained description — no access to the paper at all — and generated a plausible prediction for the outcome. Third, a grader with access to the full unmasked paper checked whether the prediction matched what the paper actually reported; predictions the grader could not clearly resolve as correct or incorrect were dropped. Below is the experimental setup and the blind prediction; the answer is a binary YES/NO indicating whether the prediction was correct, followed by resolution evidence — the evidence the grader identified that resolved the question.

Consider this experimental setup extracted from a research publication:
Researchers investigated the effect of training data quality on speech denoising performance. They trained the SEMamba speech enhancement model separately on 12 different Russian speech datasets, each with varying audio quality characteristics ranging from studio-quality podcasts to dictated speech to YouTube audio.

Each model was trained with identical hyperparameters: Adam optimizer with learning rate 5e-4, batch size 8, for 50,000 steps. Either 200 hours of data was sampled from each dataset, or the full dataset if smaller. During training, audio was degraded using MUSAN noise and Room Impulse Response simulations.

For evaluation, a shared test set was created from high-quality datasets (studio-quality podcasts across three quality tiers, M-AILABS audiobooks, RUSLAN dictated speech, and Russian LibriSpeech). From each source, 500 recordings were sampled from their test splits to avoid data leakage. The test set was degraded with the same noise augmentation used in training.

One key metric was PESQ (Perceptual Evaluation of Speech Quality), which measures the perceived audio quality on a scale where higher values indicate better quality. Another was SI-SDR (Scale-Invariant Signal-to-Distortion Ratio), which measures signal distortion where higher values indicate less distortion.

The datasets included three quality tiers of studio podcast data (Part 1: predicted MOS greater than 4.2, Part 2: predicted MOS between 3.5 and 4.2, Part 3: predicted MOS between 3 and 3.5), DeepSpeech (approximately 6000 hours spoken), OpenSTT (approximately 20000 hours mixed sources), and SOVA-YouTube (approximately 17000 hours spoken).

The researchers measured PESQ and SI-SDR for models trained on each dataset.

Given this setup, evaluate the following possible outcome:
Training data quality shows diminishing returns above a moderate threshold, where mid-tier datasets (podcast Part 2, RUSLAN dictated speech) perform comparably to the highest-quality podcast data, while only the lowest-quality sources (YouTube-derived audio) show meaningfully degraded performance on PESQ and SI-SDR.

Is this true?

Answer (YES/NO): NO